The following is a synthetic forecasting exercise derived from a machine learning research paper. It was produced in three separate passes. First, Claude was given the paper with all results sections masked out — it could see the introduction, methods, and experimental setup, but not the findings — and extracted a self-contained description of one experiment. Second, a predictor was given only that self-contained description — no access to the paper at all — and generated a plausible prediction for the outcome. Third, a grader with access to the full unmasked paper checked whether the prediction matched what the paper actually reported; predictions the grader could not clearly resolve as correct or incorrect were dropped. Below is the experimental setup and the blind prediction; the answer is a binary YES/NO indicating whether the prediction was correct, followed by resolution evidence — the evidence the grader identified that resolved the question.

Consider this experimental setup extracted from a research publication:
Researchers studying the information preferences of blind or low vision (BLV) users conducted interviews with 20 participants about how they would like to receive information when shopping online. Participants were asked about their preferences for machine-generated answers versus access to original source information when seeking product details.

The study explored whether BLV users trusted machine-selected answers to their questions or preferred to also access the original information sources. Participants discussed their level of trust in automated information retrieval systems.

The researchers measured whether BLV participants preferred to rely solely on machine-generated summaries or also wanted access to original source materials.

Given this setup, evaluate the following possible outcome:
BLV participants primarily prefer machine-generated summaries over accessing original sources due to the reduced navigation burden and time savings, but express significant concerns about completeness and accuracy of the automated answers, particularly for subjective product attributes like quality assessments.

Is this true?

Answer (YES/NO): NO